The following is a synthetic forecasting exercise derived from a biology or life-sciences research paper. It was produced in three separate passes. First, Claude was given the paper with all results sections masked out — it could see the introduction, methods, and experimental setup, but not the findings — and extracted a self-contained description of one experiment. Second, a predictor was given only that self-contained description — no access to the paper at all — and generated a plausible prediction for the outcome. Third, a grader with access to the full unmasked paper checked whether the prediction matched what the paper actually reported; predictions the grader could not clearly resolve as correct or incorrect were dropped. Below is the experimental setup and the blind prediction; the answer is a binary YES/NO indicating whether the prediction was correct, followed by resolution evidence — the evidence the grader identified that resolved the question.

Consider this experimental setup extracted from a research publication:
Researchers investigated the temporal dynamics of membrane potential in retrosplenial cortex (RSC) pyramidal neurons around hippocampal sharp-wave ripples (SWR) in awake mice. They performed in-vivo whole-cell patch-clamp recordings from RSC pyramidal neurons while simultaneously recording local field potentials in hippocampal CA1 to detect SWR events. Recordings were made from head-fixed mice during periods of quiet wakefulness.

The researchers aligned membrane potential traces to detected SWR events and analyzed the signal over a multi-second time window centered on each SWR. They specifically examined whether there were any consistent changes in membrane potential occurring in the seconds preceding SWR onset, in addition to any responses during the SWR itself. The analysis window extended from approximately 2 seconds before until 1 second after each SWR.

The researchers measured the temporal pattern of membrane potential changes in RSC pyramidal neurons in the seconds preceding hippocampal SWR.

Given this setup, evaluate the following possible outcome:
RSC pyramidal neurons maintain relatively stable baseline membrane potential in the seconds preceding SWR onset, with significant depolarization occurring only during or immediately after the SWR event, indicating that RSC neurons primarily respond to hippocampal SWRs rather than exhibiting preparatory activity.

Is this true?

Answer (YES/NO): NO